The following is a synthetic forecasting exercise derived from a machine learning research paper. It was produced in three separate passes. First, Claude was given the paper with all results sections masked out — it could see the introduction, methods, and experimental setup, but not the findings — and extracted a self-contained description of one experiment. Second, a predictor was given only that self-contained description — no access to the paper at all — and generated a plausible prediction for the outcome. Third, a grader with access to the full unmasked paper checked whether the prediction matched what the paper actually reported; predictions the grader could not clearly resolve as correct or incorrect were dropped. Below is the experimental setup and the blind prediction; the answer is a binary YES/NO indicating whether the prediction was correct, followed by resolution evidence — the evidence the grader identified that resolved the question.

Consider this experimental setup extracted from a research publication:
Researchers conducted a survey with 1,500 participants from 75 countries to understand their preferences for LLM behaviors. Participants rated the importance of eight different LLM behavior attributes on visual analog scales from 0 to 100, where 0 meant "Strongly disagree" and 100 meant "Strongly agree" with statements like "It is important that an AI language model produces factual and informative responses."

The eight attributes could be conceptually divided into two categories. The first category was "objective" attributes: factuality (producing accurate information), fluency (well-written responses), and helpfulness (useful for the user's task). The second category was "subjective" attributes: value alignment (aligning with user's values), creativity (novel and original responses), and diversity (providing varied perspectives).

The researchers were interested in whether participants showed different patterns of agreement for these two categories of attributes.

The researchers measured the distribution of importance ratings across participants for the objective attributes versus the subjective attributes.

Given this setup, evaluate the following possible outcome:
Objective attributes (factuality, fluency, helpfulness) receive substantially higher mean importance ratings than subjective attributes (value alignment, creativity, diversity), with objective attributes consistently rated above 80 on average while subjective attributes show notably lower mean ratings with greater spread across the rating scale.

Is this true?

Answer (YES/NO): YES